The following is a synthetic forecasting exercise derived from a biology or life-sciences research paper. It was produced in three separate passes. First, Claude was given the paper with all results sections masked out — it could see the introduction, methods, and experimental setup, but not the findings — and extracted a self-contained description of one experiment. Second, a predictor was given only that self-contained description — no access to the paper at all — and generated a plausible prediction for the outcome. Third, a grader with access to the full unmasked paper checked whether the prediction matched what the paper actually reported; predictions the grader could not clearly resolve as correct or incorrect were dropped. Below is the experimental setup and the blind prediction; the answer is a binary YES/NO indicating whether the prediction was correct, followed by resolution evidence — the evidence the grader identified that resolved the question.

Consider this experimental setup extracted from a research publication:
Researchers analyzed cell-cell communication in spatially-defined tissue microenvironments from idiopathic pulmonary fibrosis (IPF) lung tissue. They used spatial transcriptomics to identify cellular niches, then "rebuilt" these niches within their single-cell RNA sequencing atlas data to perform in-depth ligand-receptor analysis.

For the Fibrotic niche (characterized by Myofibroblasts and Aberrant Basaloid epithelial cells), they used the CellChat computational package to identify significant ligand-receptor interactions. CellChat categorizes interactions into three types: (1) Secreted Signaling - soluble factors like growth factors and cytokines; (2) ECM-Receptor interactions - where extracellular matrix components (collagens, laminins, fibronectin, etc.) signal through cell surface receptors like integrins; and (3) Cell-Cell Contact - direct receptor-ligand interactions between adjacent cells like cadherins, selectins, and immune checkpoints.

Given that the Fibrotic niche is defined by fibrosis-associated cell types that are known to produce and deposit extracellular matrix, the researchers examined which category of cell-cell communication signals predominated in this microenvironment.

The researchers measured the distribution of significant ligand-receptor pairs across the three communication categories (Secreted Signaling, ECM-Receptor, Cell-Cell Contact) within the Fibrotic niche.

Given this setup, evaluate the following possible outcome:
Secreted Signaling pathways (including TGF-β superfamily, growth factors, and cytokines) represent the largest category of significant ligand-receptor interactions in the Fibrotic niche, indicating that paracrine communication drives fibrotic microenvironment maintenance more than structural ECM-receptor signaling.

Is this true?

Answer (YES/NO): NO